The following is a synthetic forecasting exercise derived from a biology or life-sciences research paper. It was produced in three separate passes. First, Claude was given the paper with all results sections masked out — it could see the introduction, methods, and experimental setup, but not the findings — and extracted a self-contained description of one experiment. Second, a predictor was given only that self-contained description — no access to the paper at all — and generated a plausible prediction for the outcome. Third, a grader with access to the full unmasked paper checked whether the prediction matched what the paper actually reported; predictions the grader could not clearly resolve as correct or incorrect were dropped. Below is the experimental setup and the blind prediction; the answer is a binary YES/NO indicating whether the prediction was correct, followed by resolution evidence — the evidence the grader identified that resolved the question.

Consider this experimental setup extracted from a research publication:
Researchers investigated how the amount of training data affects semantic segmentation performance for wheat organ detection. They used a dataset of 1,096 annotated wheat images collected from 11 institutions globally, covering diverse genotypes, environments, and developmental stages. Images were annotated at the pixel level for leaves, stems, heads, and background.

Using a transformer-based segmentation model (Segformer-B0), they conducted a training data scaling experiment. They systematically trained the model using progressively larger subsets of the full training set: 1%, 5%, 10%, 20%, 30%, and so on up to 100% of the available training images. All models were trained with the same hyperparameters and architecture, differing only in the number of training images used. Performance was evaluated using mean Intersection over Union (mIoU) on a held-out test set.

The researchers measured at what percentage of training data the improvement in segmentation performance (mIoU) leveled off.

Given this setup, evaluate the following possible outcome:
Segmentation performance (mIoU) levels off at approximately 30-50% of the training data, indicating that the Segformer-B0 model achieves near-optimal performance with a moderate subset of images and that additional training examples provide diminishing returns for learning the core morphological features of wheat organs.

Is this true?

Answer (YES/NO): NO